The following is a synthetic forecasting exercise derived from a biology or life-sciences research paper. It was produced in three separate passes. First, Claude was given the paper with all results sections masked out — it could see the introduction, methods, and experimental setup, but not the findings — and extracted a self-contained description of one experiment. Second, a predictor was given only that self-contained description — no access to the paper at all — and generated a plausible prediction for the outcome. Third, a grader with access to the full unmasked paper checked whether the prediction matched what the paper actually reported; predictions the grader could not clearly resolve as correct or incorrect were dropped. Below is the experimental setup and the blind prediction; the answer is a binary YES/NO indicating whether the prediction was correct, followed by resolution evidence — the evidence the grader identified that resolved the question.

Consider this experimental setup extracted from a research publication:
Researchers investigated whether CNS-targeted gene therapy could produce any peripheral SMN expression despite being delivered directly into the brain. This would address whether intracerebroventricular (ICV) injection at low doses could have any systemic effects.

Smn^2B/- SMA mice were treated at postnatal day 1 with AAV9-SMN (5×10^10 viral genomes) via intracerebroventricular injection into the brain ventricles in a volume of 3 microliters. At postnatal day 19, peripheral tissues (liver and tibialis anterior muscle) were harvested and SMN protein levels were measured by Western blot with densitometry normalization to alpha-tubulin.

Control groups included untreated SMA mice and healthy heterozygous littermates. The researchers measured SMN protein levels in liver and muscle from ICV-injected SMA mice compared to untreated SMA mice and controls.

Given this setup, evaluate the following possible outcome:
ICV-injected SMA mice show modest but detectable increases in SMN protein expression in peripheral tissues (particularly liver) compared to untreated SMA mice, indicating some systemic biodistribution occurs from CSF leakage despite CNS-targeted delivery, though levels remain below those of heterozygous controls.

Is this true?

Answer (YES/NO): YES